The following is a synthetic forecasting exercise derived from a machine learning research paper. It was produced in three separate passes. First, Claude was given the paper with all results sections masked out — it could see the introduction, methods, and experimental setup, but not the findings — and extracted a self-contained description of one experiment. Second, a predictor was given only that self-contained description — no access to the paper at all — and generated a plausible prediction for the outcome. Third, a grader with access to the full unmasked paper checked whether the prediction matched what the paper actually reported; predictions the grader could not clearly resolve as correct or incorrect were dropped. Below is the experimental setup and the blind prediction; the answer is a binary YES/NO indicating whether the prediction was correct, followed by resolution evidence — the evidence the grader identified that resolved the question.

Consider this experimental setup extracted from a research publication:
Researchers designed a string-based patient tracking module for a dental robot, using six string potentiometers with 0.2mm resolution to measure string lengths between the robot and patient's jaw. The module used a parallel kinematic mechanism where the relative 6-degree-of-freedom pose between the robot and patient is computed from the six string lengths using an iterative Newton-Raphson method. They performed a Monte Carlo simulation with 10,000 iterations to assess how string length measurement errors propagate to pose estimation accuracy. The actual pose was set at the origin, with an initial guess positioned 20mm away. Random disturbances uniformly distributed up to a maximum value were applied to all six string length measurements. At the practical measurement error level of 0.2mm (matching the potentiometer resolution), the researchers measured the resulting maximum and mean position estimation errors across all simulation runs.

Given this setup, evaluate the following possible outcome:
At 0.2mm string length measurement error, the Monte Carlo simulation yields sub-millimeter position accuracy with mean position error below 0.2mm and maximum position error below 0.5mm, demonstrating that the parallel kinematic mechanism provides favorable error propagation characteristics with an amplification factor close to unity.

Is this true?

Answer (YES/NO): NO